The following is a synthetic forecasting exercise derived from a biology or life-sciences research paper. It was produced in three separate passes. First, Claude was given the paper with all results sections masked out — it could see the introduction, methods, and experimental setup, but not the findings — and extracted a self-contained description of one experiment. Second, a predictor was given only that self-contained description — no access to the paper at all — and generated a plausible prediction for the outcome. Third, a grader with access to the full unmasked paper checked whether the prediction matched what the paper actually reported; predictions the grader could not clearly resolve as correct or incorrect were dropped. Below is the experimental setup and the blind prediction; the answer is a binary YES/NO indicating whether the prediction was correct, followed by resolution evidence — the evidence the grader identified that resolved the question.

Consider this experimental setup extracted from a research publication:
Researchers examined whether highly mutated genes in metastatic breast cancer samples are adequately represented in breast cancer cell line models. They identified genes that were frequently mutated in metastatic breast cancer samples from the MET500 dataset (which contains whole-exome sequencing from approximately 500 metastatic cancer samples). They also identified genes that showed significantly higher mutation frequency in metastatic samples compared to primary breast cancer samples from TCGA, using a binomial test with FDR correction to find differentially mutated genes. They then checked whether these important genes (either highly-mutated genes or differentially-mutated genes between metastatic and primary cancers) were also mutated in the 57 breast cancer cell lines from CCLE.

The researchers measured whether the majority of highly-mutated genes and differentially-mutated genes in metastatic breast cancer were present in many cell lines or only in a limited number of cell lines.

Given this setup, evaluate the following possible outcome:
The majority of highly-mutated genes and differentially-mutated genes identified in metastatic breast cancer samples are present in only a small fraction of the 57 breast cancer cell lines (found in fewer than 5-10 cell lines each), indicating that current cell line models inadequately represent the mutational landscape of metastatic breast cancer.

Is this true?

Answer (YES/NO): YES